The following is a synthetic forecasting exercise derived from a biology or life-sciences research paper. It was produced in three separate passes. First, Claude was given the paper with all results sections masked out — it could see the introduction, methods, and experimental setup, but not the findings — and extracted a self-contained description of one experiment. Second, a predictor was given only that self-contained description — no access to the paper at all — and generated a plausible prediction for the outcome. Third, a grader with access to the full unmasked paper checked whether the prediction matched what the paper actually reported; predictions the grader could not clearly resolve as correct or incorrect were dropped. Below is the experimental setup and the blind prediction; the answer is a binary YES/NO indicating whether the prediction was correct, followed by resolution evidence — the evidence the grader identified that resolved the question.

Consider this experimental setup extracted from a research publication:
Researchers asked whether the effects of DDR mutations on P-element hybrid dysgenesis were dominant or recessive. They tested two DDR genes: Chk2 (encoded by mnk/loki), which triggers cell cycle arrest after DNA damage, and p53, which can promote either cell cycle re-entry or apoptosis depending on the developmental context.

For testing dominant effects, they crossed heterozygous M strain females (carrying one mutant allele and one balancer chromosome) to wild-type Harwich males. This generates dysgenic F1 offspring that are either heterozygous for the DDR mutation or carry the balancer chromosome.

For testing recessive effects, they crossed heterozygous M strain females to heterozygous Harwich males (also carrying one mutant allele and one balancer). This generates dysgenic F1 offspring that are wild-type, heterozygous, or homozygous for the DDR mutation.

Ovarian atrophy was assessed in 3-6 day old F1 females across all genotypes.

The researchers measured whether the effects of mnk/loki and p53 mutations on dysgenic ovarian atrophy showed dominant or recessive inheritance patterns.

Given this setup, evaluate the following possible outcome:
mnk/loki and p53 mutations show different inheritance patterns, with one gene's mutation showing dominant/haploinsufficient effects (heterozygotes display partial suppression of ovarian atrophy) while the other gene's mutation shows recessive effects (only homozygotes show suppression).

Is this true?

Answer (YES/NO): NO